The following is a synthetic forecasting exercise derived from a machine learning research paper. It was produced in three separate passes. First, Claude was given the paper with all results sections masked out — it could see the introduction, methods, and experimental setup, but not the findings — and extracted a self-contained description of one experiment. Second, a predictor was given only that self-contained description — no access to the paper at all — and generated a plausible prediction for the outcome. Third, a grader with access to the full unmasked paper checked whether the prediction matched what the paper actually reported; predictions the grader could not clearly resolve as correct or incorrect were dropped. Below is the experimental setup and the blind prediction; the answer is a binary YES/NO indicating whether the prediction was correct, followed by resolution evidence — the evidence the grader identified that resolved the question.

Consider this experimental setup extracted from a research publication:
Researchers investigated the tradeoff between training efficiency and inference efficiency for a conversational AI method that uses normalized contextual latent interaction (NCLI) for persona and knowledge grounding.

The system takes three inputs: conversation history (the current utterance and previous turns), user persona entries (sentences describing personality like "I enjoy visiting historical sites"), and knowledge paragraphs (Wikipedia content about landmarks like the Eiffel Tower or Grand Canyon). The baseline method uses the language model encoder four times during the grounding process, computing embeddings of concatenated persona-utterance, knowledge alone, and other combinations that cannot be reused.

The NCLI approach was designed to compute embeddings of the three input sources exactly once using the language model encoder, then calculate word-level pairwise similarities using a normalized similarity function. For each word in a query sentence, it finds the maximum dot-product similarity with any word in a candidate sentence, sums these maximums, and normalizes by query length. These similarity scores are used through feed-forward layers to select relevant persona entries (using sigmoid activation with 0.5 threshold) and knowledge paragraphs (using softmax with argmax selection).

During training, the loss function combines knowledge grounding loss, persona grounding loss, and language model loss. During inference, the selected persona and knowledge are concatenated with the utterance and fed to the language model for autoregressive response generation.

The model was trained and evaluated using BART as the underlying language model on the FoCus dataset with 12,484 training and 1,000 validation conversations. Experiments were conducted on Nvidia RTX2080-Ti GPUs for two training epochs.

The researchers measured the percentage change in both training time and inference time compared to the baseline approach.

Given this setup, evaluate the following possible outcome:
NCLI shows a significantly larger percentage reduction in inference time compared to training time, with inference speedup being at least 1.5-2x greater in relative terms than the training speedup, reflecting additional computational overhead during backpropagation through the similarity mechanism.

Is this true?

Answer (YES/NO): NO